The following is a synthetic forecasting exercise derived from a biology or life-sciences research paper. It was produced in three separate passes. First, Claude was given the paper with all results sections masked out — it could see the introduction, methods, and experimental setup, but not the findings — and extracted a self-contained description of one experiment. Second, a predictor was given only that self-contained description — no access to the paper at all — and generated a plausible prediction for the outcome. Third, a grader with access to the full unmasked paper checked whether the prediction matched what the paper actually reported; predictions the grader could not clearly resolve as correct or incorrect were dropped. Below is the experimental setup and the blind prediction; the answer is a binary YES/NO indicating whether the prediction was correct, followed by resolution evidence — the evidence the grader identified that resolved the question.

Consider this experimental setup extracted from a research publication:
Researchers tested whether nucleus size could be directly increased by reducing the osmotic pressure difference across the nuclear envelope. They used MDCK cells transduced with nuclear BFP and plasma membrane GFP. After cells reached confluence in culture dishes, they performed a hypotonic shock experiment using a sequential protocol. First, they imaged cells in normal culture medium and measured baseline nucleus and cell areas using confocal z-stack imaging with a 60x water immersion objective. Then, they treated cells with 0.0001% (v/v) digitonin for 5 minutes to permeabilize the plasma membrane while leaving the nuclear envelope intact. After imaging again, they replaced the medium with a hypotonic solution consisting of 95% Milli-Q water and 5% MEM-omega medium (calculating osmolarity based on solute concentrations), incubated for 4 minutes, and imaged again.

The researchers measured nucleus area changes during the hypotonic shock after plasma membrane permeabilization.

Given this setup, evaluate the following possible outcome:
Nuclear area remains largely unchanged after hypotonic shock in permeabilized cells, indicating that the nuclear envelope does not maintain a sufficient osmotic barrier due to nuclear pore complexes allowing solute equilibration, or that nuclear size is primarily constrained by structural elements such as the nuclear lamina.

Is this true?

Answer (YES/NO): NO